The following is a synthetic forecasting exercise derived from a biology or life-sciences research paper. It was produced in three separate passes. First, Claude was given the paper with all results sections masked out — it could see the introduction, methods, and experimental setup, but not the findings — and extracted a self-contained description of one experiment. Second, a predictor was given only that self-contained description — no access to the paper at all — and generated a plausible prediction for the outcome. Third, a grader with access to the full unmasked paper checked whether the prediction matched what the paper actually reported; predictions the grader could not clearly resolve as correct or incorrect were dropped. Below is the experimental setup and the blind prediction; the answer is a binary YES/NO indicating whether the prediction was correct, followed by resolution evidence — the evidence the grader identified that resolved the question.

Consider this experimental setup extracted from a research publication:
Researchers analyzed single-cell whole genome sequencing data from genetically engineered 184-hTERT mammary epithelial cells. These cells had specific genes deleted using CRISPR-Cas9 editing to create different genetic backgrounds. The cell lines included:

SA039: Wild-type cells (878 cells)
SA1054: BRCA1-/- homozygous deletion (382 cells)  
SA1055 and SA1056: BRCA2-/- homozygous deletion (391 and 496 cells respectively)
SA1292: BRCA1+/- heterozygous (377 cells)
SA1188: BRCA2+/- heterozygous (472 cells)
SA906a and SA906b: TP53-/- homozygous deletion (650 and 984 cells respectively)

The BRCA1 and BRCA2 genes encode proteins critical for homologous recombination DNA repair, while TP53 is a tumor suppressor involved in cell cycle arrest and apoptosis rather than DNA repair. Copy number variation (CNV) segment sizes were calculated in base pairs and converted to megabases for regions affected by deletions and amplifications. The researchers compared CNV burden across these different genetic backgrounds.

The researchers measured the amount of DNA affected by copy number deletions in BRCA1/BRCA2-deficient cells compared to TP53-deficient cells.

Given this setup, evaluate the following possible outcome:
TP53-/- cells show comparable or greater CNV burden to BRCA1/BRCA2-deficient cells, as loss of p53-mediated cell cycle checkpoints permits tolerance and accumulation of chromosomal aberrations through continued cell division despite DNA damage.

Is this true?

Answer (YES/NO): NO